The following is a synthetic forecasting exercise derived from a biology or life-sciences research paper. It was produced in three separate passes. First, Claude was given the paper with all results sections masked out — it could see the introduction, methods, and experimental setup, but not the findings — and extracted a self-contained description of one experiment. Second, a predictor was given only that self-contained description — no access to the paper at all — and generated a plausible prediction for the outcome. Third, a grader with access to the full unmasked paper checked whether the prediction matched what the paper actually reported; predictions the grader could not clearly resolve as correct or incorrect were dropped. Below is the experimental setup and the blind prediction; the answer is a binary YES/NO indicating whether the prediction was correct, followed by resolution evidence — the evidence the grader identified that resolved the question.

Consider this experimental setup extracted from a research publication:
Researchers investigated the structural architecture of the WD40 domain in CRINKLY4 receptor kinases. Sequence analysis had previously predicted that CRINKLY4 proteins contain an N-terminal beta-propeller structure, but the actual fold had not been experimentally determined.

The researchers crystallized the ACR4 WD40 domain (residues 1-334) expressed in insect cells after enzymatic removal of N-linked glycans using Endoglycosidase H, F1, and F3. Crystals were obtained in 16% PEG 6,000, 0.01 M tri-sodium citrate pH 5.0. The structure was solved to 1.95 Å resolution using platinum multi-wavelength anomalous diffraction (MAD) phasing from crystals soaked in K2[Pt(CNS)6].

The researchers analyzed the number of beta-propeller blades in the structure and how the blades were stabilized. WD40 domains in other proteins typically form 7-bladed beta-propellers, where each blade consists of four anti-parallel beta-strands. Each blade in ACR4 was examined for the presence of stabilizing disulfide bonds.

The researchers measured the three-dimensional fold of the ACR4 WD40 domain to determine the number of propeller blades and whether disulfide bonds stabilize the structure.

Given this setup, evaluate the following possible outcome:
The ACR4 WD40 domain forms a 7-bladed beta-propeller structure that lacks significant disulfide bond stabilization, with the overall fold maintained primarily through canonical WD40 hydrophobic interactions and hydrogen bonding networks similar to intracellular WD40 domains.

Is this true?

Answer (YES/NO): NO